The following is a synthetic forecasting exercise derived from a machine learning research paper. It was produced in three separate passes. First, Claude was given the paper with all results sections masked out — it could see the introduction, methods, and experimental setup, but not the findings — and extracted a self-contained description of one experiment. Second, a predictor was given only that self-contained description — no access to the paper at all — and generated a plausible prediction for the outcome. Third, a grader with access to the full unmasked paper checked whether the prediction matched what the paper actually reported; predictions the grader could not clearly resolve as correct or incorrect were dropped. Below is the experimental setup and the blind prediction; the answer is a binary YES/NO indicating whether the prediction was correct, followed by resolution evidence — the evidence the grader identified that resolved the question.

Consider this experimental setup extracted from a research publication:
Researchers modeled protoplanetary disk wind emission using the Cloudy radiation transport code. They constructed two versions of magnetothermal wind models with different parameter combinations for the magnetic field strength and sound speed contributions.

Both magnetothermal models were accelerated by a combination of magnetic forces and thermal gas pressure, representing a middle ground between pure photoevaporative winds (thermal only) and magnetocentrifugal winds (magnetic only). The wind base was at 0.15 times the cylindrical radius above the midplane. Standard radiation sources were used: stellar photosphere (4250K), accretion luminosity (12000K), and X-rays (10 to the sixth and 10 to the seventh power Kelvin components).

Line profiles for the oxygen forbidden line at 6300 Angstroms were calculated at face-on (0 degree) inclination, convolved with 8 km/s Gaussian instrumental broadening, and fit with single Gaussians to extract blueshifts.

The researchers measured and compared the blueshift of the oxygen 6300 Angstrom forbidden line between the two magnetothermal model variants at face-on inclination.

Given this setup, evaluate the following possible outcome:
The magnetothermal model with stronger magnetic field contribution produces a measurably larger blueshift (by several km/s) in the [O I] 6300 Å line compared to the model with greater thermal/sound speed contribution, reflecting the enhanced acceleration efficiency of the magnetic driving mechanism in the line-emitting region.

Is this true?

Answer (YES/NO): NO